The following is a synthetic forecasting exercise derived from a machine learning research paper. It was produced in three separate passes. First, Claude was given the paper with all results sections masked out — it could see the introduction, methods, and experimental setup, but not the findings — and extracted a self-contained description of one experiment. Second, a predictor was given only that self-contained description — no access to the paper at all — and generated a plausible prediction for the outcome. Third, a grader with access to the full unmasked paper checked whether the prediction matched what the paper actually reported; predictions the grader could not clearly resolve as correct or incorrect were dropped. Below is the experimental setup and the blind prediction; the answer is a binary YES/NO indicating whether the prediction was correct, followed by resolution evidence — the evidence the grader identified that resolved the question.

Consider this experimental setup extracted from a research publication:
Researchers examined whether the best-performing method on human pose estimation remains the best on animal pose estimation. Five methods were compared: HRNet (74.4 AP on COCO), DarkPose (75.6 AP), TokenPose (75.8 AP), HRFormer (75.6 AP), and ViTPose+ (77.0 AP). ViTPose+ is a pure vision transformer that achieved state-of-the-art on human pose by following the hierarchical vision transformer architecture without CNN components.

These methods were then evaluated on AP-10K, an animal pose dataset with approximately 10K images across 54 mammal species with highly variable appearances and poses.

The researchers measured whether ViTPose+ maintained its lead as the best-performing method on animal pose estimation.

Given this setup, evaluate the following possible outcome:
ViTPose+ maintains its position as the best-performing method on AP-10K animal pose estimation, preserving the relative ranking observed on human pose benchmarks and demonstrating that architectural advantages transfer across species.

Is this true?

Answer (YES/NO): NO